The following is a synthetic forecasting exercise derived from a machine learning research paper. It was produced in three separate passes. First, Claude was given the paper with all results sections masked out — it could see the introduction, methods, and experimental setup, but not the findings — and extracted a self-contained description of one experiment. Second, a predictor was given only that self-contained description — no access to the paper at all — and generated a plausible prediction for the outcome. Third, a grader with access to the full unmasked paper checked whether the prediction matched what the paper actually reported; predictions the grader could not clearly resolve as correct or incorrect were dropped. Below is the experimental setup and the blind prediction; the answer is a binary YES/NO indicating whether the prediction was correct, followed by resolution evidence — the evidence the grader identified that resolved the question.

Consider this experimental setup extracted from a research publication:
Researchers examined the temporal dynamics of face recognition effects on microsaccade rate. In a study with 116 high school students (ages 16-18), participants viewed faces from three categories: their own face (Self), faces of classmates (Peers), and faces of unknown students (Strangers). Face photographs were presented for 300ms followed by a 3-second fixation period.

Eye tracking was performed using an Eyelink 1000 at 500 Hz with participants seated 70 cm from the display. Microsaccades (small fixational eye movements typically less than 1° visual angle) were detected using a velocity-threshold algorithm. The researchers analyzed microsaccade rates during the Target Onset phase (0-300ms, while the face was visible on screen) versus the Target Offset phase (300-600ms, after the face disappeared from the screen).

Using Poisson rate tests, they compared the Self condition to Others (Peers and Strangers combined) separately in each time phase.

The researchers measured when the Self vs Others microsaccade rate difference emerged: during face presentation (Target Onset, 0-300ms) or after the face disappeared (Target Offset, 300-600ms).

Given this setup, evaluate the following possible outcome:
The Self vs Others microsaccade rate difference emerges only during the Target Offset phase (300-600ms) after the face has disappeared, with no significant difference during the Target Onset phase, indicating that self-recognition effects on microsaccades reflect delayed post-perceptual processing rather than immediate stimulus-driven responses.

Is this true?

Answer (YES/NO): YES